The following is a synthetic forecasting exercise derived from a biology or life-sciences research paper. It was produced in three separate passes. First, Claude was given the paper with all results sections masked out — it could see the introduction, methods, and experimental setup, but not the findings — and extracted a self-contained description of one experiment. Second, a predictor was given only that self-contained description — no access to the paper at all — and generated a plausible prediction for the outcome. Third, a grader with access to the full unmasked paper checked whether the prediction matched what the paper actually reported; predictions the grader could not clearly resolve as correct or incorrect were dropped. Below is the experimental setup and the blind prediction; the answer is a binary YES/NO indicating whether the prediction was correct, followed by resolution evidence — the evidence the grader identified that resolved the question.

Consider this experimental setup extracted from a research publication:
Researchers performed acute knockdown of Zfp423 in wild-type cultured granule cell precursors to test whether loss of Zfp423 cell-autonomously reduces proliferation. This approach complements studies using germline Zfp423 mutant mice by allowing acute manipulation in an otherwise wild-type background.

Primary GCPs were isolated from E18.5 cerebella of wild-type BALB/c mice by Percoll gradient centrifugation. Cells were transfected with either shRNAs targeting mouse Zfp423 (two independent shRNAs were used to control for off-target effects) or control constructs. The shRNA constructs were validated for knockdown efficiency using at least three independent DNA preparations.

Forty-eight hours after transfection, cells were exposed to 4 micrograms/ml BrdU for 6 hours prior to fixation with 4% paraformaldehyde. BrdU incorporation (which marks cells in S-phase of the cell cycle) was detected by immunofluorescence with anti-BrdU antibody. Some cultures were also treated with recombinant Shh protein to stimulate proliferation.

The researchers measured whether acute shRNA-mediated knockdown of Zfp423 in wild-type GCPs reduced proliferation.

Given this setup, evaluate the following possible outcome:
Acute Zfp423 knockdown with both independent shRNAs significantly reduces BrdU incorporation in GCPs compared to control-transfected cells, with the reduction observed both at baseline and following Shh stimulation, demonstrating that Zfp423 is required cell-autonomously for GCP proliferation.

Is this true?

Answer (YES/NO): NO